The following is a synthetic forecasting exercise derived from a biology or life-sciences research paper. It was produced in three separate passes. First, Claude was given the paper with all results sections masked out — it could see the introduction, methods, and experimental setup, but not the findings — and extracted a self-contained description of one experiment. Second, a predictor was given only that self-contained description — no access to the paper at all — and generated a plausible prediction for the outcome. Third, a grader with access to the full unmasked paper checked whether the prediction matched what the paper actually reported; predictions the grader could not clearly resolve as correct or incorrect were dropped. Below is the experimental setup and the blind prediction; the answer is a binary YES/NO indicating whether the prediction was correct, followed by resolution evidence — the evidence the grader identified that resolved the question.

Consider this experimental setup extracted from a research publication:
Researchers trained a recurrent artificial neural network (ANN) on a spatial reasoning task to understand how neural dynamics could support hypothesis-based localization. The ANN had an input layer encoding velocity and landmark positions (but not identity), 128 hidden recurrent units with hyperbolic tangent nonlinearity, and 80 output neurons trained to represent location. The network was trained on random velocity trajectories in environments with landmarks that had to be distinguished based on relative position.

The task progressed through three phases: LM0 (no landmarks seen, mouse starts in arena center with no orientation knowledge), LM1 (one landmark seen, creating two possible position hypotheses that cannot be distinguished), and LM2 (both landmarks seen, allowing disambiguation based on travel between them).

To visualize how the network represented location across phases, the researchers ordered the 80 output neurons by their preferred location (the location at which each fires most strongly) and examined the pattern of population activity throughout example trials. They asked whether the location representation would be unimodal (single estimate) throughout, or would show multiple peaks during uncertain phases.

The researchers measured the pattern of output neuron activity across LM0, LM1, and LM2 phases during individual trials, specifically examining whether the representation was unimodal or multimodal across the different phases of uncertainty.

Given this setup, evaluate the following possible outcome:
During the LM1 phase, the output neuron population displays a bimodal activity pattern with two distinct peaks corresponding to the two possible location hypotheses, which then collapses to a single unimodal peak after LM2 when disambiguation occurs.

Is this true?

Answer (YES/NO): YES